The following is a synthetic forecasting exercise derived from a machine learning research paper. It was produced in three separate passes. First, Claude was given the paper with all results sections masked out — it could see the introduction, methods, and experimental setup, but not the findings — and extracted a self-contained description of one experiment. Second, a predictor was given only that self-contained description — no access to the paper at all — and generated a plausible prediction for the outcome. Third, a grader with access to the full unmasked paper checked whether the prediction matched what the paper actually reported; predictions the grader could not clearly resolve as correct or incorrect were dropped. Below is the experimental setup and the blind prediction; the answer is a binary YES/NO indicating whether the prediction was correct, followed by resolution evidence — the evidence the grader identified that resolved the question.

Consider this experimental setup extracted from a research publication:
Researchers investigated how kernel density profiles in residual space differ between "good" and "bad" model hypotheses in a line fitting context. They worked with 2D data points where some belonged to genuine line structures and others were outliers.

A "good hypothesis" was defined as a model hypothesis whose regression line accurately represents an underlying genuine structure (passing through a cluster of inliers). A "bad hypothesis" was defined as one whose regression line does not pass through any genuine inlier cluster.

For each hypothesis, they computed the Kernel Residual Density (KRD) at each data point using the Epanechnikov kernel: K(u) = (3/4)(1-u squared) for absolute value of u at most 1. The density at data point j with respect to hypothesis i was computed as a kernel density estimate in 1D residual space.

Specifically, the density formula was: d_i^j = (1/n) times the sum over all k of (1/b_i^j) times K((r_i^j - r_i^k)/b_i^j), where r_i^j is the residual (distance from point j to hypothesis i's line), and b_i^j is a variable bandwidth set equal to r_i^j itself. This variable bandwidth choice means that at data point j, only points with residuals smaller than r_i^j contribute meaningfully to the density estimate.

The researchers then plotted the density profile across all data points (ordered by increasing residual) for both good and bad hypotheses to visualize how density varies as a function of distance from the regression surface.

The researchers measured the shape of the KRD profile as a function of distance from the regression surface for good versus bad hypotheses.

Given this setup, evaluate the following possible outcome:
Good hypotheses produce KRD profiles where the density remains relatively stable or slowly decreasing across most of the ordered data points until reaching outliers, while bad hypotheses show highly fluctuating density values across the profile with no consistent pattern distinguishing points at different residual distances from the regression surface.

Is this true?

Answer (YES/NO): NO